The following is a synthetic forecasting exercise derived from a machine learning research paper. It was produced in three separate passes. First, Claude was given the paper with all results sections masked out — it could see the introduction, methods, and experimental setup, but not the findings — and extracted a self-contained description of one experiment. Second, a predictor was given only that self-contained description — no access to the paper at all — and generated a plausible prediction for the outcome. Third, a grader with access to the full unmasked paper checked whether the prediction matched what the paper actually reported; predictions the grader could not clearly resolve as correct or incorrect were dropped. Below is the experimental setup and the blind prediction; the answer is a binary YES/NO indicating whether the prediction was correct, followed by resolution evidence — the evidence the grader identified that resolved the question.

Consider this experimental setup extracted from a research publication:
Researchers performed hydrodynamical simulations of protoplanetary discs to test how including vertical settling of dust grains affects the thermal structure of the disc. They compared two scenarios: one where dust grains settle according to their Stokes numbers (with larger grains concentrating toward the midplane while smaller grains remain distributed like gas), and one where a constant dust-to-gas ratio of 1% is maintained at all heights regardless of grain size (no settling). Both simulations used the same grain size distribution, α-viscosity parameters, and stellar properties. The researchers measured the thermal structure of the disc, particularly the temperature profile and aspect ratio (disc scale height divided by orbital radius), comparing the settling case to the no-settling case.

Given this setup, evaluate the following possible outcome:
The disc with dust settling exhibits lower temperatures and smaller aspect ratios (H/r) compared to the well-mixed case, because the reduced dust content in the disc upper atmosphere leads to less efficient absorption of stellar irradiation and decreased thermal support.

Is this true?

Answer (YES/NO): YES